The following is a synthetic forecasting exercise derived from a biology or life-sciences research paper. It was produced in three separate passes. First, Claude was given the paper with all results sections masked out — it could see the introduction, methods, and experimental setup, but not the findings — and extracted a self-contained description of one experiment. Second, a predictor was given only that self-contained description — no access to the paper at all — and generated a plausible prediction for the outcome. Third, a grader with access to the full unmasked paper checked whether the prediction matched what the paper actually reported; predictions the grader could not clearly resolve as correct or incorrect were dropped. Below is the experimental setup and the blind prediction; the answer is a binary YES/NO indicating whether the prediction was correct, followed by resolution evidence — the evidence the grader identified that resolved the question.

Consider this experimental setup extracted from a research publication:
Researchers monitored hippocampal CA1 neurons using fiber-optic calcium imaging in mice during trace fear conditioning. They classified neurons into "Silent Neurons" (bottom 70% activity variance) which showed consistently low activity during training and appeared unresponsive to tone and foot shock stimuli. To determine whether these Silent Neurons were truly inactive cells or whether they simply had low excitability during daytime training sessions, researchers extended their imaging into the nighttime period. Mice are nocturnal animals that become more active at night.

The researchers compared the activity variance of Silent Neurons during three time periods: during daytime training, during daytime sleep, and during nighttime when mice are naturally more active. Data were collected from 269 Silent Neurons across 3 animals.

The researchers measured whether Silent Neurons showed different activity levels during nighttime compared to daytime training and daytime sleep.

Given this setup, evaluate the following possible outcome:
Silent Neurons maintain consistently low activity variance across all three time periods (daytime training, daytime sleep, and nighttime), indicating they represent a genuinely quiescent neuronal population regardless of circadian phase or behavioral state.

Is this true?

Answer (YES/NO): NO